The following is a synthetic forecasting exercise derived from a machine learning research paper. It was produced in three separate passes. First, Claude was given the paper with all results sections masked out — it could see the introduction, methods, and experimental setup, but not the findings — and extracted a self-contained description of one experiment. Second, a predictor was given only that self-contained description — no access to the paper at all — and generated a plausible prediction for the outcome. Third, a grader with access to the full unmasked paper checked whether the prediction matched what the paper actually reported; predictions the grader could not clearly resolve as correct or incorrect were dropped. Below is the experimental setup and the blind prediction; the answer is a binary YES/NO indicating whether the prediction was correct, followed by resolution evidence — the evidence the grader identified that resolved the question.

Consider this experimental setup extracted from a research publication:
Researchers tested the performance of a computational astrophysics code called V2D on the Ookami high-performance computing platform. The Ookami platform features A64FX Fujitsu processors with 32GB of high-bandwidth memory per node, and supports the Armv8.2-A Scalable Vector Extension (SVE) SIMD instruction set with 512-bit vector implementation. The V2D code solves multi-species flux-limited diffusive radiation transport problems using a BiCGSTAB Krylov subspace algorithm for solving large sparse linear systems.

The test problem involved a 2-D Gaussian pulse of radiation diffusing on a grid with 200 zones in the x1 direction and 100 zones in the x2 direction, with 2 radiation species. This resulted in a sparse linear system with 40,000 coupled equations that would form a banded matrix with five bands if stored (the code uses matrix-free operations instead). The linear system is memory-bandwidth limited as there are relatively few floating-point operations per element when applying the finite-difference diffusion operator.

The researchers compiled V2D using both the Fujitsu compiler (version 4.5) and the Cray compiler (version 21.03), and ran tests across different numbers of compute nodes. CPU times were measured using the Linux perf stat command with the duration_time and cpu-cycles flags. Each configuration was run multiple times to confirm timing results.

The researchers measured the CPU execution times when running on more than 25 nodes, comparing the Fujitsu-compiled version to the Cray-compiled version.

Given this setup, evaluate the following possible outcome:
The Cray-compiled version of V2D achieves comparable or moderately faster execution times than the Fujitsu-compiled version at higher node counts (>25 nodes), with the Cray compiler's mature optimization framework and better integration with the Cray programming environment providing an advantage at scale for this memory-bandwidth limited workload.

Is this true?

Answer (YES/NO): NO